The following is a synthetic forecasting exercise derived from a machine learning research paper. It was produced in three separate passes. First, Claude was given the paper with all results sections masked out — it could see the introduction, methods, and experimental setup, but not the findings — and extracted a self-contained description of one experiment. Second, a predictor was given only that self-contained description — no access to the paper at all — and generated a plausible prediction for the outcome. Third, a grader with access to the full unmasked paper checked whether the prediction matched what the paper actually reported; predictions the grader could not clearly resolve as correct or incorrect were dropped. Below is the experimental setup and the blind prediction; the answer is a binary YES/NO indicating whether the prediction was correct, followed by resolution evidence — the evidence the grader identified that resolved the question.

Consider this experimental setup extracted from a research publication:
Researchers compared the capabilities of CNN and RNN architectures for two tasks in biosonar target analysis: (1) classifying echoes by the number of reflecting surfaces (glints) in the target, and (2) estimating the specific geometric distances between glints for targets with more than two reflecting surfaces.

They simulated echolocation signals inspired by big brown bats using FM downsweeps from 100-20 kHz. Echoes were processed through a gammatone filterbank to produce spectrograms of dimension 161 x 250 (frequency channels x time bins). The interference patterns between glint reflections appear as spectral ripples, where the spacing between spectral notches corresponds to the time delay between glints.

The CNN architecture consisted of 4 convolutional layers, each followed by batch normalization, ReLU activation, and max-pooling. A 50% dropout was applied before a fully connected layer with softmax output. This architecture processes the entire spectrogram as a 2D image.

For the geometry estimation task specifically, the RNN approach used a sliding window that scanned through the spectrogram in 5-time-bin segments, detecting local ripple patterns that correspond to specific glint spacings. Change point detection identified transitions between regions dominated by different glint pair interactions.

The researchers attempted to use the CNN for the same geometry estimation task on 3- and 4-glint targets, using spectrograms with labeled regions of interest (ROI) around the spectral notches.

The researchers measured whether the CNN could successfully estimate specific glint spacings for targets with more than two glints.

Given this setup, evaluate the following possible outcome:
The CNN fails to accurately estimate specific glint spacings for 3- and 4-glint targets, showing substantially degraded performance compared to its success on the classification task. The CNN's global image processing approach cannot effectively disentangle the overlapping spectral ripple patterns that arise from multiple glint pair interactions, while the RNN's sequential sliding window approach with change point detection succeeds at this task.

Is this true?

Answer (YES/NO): YES